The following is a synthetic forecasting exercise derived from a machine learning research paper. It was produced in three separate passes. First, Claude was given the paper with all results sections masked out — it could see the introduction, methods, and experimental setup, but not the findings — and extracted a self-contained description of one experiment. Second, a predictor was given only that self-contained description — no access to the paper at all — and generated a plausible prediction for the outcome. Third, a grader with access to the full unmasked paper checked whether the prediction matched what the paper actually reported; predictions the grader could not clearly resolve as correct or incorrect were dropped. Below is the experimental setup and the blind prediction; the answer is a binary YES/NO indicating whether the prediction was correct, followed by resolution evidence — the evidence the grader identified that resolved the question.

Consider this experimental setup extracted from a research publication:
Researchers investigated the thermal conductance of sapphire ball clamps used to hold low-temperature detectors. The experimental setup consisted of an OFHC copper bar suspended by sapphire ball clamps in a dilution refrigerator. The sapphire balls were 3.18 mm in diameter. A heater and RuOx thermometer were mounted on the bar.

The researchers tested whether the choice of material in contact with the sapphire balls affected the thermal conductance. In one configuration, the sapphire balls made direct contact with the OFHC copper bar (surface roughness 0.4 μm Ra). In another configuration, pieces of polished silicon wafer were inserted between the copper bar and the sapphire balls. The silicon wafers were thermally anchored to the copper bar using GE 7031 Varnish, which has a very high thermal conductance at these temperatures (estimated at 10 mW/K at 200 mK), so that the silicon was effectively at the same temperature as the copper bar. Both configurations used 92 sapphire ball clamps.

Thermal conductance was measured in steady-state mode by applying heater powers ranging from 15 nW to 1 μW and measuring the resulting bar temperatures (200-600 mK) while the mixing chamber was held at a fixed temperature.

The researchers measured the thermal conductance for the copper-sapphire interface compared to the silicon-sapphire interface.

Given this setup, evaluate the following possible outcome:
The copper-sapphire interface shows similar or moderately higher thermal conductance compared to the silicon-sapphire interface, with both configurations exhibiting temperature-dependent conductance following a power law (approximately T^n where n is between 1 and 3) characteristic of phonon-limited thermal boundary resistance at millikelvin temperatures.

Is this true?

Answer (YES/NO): NO